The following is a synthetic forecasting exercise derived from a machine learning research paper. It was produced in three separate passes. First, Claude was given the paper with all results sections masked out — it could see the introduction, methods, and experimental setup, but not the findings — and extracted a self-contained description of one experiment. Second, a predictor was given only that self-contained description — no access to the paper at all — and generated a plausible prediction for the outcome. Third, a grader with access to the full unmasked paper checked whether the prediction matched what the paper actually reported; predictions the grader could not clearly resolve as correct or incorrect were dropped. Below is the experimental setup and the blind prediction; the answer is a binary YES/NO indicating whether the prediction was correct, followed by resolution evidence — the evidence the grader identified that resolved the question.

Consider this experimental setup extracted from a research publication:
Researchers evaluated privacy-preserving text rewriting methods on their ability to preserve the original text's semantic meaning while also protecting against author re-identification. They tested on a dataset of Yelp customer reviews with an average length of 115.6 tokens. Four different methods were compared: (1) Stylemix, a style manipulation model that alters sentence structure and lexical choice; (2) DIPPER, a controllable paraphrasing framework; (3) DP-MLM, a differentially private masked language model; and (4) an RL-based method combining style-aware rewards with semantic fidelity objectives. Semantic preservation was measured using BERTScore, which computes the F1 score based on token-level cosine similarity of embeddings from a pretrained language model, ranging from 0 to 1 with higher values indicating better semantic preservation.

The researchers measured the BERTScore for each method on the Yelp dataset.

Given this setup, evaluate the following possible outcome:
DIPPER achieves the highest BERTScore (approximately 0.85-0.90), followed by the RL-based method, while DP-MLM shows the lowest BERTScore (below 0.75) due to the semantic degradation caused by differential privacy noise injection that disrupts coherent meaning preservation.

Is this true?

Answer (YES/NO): NO